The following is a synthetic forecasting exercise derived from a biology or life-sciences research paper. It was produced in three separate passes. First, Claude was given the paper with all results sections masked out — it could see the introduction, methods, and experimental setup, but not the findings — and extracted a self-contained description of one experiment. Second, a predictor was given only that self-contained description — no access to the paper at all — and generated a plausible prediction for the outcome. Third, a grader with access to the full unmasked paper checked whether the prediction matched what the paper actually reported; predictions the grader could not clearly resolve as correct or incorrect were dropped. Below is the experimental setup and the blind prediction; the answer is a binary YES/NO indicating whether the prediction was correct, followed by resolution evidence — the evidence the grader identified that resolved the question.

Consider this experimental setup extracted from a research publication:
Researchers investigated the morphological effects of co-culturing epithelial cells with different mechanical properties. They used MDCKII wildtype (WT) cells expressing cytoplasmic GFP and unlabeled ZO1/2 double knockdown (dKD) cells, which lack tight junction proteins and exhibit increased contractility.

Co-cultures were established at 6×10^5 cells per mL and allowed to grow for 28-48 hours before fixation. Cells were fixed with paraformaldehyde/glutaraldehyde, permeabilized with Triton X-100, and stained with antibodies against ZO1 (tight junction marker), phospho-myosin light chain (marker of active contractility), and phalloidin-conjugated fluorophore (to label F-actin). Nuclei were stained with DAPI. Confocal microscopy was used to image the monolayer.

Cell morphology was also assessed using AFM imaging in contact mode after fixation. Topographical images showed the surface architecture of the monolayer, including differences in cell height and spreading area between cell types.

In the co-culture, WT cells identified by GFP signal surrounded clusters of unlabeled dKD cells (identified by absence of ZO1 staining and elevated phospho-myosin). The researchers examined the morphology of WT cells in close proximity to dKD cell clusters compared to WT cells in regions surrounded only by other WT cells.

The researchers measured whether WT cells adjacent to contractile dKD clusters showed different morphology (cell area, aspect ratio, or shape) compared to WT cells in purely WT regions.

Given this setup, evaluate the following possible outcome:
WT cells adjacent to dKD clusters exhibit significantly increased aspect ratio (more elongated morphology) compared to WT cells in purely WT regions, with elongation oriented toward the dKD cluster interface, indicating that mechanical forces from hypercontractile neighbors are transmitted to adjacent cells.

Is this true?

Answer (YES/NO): YES